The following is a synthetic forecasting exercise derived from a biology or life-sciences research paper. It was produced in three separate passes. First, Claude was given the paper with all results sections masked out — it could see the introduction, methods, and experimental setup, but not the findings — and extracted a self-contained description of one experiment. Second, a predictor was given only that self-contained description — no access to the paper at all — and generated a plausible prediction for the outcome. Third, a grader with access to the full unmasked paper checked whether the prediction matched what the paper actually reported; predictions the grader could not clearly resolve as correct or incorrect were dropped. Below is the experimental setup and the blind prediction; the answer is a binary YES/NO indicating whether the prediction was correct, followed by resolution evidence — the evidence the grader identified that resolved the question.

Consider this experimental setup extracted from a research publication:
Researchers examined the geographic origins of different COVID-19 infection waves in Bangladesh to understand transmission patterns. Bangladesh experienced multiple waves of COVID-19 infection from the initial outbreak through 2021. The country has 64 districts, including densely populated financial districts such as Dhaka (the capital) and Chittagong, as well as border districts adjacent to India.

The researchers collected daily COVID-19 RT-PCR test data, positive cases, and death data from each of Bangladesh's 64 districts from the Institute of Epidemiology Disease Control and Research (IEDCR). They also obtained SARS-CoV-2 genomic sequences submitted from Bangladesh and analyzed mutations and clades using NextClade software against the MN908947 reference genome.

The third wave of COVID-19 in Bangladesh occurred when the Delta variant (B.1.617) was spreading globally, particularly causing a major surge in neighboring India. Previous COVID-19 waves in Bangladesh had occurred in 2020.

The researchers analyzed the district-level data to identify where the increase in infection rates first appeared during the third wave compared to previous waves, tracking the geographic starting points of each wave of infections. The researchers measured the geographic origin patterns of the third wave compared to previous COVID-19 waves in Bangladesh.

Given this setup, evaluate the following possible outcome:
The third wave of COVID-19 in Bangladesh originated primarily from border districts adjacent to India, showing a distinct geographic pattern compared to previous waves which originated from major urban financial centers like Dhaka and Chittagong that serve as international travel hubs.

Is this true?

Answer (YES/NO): YES